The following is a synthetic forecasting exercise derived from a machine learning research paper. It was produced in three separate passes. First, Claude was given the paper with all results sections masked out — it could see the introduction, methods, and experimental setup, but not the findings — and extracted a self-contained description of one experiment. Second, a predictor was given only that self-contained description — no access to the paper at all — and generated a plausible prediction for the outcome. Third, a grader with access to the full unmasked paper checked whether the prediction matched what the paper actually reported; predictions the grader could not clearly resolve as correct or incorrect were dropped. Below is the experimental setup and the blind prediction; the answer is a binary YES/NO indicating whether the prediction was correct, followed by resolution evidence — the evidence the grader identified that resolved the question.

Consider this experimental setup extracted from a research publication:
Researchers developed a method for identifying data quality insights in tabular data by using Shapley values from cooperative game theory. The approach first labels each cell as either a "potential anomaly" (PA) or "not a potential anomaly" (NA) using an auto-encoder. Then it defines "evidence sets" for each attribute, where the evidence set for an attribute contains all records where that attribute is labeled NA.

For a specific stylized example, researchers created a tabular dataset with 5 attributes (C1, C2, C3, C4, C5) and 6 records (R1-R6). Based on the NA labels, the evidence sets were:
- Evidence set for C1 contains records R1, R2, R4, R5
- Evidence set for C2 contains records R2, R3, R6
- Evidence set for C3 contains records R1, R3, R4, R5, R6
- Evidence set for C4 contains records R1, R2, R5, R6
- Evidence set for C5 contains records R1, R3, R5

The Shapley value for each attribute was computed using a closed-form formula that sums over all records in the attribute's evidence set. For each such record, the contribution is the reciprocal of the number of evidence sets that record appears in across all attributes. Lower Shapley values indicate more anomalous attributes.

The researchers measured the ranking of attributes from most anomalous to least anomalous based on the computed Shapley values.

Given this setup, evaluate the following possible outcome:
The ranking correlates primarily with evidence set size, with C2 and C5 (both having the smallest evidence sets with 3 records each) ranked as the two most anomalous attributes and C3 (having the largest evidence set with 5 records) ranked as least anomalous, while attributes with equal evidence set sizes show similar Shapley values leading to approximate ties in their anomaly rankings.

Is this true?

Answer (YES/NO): NO